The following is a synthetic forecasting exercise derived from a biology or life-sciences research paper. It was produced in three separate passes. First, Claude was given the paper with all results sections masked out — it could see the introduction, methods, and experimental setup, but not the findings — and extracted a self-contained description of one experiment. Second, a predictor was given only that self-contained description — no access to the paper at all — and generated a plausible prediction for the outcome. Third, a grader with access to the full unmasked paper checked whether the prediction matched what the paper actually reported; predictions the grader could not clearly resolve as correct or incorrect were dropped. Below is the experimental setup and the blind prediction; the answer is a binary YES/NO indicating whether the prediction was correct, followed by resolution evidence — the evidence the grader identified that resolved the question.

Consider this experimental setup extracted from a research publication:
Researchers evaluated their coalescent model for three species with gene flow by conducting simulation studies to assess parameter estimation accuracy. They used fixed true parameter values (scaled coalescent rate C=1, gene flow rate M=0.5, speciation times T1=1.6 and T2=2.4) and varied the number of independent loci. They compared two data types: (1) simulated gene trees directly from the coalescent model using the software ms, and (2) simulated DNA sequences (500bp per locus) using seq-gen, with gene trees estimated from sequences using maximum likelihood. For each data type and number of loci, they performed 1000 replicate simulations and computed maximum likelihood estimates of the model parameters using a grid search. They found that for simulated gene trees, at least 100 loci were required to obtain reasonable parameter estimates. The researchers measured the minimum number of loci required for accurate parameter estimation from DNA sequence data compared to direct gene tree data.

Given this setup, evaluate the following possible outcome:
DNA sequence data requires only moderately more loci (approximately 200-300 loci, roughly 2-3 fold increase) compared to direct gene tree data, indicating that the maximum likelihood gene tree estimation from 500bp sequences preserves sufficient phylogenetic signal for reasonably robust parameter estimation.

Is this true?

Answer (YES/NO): YES